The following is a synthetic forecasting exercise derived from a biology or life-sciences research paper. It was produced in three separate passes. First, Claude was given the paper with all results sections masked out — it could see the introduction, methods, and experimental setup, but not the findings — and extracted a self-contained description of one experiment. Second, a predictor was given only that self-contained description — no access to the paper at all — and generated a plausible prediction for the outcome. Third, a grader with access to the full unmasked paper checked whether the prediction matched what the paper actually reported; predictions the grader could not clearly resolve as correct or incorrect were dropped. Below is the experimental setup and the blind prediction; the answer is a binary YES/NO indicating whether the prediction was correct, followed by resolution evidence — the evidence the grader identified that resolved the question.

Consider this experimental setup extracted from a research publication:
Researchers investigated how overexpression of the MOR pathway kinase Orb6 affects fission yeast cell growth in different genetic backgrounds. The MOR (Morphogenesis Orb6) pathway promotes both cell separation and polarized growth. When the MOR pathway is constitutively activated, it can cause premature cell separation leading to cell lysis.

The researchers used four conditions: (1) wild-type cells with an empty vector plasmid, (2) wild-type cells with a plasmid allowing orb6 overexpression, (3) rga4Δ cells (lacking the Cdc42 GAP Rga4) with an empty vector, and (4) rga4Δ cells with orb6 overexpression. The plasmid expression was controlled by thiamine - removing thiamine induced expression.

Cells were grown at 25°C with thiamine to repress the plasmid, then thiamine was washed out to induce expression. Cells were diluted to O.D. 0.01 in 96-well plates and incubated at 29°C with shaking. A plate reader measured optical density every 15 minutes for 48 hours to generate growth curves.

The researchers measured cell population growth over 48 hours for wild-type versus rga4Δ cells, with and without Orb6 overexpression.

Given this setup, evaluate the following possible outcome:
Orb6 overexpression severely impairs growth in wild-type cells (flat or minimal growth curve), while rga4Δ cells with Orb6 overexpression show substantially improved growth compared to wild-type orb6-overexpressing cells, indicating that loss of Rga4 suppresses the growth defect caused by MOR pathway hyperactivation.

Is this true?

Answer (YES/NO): YES